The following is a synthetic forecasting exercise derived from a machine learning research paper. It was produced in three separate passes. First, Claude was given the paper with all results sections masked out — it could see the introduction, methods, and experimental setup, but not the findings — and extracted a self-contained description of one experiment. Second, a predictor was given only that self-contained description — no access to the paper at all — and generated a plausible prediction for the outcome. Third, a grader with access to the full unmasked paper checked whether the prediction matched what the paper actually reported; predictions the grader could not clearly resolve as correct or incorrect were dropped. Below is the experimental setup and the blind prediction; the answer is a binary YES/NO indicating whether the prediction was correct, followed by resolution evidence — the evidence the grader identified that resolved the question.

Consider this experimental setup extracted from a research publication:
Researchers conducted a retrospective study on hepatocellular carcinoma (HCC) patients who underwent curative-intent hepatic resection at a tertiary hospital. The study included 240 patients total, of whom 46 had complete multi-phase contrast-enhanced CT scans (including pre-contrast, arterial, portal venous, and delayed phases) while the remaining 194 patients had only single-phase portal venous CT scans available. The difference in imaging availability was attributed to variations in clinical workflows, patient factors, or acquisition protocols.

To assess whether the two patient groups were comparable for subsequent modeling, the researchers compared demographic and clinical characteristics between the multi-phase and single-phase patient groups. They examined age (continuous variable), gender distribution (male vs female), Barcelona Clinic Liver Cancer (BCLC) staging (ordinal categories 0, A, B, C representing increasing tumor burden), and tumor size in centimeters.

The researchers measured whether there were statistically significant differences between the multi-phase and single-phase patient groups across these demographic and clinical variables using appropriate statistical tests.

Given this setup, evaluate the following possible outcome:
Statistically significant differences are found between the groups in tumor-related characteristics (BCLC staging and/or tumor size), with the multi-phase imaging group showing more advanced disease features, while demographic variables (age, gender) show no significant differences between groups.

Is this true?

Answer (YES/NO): NO